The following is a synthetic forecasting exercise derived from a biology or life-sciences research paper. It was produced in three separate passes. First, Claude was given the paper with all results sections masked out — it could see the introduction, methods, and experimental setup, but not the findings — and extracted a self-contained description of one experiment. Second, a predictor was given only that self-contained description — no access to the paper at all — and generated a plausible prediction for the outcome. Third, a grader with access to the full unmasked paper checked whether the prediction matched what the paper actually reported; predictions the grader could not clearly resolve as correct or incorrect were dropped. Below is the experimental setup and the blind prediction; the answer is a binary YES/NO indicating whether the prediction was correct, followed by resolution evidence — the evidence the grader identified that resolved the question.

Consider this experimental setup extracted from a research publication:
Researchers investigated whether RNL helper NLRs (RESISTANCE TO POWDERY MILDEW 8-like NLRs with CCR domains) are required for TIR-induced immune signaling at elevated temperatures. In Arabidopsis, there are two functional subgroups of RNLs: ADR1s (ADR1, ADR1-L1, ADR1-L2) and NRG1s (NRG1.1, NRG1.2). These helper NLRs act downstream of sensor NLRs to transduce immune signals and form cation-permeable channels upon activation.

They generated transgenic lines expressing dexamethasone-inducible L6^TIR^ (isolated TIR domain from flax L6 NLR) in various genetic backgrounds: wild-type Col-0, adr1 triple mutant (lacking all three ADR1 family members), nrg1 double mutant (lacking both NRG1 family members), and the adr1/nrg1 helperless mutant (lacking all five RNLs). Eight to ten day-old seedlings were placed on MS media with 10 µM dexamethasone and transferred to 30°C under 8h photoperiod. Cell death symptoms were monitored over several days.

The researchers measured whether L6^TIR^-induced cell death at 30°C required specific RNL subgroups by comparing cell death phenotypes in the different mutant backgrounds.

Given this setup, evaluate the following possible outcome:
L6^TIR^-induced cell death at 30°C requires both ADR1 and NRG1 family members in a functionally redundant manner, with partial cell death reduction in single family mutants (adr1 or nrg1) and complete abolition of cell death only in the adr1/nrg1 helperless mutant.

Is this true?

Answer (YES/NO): NO